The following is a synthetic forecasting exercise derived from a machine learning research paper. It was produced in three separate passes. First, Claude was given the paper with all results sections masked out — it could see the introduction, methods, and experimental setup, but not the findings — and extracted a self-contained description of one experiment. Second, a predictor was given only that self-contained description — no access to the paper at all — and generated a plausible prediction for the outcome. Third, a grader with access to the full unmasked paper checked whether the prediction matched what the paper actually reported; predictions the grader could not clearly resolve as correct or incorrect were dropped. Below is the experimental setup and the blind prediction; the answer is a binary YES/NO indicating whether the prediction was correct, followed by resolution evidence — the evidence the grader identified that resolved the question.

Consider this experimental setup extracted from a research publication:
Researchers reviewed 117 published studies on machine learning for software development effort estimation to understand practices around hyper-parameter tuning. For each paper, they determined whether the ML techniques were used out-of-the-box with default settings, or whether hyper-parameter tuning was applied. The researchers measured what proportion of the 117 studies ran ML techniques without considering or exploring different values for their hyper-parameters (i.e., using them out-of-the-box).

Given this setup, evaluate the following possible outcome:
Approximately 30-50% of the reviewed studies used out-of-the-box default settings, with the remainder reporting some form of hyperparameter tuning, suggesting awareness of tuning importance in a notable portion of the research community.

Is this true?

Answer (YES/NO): NO